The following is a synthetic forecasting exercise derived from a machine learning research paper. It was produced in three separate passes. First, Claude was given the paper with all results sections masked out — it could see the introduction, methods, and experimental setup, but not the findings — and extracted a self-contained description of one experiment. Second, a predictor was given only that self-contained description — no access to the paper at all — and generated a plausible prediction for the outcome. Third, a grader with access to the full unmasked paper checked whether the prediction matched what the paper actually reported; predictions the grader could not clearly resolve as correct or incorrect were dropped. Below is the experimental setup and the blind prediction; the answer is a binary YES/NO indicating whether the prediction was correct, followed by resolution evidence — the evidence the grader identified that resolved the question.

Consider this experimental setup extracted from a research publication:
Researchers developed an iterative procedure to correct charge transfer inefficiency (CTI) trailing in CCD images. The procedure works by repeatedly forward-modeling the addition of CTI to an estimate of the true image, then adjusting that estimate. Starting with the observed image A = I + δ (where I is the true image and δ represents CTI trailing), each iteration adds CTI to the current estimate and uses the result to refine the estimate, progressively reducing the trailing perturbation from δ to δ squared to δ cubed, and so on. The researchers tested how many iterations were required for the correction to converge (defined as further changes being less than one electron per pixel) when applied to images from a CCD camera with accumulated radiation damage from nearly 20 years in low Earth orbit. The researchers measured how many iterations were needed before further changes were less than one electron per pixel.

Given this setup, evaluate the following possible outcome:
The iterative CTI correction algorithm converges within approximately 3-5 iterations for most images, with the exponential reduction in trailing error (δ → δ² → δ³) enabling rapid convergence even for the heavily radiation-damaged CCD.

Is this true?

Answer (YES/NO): YES